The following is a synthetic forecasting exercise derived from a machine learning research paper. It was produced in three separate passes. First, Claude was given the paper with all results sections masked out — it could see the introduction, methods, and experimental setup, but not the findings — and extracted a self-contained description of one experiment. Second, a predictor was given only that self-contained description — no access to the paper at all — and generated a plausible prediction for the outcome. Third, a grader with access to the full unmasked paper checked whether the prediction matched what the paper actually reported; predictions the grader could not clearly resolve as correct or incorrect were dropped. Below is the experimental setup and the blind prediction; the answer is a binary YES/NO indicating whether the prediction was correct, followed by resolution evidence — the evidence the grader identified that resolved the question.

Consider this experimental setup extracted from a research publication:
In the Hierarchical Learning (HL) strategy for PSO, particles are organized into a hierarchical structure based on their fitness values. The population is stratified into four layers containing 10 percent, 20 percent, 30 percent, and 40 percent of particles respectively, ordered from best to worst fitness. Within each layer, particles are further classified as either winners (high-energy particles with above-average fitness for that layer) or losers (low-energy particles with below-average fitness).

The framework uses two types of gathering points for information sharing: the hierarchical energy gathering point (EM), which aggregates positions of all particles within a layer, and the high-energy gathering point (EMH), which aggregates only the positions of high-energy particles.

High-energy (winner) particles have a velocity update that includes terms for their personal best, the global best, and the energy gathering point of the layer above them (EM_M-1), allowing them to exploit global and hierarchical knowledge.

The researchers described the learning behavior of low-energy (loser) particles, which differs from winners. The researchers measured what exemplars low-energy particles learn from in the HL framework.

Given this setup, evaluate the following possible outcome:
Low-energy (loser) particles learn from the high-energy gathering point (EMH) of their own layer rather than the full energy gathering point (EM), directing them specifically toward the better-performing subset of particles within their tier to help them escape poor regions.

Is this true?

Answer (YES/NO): YES